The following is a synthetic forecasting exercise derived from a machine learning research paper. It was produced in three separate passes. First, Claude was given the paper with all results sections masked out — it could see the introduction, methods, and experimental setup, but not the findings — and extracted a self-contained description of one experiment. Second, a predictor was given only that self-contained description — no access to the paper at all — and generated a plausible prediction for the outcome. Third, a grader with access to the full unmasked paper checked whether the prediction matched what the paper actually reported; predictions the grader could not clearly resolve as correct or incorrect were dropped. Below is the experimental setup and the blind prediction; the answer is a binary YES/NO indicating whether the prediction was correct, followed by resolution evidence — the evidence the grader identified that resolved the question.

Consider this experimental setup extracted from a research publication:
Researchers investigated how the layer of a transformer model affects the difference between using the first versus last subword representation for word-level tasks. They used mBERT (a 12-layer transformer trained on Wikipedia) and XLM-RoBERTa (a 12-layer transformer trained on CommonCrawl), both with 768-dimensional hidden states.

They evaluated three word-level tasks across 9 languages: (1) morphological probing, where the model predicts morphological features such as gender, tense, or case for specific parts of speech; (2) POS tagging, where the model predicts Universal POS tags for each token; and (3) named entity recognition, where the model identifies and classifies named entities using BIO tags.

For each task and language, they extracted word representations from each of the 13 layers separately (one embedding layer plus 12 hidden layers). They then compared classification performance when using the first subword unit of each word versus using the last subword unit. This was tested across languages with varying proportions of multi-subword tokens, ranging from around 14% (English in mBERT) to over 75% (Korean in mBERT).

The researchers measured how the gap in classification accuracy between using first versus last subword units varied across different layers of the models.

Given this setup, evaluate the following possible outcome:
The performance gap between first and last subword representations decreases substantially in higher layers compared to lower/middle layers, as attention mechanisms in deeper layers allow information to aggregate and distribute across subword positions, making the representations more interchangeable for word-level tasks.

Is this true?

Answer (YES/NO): YES